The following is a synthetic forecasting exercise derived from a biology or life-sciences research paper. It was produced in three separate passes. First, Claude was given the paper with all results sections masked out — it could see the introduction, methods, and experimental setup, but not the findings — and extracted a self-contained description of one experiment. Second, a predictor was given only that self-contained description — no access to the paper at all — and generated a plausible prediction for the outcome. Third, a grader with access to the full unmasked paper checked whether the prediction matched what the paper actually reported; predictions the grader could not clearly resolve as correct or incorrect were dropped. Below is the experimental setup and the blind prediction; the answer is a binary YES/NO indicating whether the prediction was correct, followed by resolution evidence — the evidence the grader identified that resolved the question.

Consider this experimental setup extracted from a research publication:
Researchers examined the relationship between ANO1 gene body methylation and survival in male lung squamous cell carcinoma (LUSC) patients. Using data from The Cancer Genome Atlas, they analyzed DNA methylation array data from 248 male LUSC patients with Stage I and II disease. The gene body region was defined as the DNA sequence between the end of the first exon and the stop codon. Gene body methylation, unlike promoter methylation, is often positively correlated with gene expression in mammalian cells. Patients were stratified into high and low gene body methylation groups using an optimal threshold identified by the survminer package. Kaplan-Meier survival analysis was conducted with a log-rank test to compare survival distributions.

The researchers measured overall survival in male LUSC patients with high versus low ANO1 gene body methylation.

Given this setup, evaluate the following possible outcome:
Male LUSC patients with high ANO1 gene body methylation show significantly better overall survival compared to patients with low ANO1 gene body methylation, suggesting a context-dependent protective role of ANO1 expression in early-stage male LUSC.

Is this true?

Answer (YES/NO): NO